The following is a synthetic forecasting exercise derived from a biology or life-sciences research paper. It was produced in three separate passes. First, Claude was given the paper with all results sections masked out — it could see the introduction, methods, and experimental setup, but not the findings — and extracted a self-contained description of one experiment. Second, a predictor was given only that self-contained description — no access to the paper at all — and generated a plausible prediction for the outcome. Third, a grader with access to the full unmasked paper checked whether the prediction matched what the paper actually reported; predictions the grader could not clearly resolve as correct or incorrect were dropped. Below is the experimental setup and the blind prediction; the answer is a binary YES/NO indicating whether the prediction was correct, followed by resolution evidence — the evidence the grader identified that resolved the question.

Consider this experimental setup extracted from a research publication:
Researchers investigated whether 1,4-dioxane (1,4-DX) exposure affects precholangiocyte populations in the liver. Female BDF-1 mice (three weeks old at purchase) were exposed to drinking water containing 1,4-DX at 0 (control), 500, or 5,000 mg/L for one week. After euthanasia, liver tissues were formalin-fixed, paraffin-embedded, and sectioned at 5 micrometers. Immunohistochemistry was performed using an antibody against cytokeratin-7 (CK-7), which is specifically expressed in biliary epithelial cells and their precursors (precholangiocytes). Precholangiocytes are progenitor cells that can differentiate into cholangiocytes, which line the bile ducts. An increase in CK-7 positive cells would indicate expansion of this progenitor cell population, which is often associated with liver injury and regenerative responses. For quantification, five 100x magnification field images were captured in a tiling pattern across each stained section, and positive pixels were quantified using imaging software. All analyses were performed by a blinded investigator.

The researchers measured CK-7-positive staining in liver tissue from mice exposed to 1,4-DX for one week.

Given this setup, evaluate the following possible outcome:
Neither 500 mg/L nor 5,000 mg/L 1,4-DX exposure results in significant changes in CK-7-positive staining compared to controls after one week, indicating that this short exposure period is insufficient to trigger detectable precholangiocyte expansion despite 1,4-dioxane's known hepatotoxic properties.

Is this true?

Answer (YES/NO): YES